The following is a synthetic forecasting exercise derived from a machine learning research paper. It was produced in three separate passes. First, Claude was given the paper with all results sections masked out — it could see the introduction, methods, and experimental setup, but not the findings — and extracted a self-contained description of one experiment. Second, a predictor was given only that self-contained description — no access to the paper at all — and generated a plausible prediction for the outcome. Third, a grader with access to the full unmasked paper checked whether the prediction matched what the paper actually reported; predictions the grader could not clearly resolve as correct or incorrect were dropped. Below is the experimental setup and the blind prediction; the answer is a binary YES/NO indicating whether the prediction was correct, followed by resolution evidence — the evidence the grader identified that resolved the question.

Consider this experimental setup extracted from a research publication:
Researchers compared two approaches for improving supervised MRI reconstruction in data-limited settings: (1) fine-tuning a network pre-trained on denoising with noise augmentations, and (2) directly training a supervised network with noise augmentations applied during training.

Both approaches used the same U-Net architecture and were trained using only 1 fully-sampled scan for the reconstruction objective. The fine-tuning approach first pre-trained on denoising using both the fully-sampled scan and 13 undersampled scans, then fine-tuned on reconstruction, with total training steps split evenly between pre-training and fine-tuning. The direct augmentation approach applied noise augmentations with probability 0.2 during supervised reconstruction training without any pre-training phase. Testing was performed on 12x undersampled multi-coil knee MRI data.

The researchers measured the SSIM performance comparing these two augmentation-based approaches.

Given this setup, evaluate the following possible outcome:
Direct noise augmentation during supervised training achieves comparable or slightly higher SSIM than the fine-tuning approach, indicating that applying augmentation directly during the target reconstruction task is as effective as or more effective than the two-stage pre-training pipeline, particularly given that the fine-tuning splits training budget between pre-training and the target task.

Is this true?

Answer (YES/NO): YES